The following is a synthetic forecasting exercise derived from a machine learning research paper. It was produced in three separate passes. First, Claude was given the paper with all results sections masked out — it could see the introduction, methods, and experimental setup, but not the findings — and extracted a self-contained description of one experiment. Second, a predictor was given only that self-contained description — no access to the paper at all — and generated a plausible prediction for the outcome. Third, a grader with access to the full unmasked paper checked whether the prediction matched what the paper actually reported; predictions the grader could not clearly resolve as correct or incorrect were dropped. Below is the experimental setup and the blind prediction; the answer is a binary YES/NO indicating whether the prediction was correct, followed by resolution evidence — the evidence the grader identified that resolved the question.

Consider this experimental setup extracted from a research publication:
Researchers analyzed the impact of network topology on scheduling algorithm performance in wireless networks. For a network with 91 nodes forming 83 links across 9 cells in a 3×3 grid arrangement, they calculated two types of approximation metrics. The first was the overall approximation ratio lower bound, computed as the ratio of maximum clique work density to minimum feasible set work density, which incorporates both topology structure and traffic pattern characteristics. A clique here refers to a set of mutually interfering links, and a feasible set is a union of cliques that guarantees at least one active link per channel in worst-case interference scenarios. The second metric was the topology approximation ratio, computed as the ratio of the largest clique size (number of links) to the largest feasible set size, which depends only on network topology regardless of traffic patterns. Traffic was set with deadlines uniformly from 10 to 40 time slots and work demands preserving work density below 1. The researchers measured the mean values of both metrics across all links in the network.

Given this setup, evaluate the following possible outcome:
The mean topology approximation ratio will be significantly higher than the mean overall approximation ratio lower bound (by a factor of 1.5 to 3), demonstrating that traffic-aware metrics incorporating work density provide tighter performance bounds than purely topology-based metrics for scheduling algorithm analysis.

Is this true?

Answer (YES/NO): NO